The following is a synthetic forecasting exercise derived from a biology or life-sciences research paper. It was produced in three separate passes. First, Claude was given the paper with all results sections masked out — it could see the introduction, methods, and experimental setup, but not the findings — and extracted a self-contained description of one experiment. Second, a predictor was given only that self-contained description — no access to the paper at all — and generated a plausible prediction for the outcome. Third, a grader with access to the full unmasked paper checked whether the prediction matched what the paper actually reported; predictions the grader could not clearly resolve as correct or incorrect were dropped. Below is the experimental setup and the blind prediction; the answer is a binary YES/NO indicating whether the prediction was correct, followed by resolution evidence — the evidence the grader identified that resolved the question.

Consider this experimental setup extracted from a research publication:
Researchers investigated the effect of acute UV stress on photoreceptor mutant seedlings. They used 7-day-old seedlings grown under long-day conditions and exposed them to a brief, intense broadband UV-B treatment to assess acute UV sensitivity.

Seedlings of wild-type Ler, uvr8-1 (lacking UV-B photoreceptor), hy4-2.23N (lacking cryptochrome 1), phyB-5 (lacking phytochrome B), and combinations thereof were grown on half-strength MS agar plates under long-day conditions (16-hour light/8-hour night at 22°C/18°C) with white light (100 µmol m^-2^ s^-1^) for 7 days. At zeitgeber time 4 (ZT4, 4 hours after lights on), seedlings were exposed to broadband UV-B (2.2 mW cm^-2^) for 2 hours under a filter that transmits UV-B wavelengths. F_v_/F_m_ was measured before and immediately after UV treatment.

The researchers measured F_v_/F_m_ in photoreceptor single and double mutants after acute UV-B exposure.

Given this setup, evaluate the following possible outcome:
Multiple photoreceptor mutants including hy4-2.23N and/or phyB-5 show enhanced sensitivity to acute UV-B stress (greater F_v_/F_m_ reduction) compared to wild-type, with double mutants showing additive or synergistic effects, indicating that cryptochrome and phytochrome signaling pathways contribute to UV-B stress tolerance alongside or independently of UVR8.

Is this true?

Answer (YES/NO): YES